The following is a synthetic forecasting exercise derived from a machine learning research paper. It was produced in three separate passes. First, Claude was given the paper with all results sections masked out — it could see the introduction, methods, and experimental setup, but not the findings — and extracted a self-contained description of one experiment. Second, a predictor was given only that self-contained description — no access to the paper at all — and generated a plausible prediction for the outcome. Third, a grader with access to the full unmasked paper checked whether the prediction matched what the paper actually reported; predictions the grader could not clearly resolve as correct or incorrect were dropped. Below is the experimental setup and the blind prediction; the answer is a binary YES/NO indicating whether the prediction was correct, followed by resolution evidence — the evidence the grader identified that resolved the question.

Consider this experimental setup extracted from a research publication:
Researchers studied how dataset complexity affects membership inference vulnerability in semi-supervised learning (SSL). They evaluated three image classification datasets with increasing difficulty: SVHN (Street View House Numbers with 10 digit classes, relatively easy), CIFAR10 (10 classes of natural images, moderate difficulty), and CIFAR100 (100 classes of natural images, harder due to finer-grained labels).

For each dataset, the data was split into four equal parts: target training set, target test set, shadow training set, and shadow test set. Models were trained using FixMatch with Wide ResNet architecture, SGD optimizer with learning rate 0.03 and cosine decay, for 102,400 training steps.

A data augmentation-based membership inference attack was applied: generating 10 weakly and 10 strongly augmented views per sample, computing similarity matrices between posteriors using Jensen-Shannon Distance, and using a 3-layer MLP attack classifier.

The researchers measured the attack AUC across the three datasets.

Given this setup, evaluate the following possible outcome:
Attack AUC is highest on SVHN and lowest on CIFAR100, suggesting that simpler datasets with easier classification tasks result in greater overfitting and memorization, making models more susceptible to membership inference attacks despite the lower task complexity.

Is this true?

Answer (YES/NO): NO